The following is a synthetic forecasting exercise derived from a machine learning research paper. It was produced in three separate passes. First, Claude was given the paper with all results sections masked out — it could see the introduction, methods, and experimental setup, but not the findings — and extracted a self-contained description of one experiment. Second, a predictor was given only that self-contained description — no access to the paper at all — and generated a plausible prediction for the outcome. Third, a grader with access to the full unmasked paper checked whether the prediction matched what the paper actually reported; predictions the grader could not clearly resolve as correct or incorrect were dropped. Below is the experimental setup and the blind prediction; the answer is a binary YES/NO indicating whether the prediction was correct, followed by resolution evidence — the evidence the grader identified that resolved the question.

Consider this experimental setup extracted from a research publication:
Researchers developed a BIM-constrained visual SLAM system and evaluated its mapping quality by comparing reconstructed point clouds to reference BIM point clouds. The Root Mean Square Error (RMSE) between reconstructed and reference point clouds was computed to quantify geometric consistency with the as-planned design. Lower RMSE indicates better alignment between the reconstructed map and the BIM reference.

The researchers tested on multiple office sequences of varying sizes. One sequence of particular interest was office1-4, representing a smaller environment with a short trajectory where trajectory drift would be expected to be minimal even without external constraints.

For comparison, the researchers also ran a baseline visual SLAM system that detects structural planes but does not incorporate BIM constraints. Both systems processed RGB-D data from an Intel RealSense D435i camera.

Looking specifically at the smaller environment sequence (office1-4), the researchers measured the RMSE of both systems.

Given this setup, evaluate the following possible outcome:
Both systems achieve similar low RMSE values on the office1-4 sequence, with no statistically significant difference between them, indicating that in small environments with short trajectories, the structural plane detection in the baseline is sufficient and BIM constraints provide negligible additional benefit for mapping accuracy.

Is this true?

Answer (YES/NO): YES